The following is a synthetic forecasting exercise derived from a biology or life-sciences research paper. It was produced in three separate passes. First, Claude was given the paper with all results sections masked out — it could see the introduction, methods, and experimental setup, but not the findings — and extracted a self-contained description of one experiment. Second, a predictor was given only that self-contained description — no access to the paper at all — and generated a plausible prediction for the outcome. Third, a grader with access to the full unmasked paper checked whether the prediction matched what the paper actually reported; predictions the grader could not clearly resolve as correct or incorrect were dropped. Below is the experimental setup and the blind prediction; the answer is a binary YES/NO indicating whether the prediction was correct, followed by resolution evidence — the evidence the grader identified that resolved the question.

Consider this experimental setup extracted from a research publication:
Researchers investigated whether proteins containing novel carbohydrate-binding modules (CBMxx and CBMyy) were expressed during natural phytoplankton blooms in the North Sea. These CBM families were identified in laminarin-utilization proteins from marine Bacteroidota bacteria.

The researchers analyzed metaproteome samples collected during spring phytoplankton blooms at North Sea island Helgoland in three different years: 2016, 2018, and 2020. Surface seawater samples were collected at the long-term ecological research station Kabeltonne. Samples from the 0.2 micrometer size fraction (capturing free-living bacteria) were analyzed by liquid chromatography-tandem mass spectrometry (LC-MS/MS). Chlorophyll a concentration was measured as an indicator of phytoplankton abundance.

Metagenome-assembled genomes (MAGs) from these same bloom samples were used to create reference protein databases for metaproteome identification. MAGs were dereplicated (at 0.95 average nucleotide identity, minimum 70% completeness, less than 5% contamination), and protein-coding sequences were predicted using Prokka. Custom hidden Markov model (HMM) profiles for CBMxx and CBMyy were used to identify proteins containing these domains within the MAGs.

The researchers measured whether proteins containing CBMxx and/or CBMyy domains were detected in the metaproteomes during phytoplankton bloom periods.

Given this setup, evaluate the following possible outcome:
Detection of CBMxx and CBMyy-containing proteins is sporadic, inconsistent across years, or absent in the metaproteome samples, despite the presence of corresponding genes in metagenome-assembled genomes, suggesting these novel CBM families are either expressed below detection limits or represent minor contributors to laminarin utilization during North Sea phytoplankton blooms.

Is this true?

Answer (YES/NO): NO